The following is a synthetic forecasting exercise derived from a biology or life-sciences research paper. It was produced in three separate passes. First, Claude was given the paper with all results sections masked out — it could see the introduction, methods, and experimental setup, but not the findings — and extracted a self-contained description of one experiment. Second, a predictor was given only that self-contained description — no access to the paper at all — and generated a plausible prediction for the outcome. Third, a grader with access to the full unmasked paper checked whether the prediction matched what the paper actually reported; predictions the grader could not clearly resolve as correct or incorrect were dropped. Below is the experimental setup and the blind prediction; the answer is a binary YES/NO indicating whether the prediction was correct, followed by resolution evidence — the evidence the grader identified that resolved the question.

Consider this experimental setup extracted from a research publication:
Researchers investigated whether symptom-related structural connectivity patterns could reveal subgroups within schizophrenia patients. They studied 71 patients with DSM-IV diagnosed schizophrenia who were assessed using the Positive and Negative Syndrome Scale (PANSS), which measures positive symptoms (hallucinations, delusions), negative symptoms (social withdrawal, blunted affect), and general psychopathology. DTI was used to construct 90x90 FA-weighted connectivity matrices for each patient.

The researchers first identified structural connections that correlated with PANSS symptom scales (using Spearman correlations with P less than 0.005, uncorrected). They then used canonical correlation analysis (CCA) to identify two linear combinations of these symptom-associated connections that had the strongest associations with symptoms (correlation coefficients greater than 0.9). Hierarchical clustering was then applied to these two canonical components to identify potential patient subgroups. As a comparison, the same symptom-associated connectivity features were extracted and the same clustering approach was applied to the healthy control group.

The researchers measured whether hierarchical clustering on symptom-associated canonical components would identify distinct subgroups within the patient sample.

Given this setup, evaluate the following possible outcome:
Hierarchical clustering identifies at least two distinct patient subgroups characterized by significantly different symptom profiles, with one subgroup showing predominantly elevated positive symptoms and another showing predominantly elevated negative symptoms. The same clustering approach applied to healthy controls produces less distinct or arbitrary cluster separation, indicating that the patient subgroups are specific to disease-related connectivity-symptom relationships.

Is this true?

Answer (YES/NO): NO